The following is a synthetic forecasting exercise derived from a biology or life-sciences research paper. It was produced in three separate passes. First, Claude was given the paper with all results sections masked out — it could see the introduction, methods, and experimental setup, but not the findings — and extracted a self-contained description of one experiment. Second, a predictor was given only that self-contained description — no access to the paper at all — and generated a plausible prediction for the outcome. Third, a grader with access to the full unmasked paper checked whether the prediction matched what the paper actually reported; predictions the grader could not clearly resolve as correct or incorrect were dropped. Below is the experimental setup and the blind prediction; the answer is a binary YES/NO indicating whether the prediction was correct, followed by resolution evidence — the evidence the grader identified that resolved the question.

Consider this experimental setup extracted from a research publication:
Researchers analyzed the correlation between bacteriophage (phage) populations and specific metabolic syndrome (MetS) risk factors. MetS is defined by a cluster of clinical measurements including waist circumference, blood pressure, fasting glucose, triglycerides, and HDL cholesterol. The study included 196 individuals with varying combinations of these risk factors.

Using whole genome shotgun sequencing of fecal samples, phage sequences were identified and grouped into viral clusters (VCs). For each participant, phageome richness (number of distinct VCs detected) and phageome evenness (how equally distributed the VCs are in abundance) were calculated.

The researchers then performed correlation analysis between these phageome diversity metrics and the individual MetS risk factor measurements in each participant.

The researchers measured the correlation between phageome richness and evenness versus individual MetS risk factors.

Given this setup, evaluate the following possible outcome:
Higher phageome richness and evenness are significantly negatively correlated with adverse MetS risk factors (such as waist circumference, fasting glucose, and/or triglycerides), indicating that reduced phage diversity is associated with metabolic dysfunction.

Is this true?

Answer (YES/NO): NO